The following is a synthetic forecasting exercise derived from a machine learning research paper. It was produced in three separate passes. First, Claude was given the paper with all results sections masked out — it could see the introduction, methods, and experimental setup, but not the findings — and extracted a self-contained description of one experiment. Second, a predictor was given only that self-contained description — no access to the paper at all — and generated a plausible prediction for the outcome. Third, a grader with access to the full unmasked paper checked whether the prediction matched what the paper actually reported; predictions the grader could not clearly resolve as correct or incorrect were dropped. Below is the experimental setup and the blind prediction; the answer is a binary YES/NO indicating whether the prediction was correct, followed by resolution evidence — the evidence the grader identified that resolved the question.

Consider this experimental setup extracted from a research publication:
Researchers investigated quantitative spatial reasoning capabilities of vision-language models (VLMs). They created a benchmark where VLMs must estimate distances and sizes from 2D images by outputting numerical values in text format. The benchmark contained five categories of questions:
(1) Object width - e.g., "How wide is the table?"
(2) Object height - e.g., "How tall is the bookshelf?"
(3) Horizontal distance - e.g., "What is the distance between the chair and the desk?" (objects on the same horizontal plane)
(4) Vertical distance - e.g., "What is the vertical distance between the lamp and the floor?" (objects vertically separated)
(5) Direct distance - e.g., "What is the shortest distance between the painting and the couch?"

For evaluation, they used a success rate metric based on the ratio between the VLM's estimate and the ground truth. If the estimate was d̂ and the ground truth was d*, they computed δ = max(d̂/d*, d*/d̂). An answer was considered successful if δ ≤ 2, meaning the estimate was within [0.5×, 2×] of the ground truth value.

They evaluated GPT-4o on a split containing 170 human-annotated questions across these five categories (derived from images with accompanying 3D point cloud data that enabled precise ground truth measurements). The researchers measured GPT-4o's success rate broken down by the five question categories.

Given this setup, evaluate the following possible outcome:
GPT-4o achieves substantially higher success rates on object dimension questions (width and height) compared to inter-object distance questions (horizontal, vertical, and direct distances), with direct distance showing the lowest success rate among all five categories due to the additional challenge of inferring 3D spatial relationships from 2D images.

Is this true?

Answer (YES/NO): NO